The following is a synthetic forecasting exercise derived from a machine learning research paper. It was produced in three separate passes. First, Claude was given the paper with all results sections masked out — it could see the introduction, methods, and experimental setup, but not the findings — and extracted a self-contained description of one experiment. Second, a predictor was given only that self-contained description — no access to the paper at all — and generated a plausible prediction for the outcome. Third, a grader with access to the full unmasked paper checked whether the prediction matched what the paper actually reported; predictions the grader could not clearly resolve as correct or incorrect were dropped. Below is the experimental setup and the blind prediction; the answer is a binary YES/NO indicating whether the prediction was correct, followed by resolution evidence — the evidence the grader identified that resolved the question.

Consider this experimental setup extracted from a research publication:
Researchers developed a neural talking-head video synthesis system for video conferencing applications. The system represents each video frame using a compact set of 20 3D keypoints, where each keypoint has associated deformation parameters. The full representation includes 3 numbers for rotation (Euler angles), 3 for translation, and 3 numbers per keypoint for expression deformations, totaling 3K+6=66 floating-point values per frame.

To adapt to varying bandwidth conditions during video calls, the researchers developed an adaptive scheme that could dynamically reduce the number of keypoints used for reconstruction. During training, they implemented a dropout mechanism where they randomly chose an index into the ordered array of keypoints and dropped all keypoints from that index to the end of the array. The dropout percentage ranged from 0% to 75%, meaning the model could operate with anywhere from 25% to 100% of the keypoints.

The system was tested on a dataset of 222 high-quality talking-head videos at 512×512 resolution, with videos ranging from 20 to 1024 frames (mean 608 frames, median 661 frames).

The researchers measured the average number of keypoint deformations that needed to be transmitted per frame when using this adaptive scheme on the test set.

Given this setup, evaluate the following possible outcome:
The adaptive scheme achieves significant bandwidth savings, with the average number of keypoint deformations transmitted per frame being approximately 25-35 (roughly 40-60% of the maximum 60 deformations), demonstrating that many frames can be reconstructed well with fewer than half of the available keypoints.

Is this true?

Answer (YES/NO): NO